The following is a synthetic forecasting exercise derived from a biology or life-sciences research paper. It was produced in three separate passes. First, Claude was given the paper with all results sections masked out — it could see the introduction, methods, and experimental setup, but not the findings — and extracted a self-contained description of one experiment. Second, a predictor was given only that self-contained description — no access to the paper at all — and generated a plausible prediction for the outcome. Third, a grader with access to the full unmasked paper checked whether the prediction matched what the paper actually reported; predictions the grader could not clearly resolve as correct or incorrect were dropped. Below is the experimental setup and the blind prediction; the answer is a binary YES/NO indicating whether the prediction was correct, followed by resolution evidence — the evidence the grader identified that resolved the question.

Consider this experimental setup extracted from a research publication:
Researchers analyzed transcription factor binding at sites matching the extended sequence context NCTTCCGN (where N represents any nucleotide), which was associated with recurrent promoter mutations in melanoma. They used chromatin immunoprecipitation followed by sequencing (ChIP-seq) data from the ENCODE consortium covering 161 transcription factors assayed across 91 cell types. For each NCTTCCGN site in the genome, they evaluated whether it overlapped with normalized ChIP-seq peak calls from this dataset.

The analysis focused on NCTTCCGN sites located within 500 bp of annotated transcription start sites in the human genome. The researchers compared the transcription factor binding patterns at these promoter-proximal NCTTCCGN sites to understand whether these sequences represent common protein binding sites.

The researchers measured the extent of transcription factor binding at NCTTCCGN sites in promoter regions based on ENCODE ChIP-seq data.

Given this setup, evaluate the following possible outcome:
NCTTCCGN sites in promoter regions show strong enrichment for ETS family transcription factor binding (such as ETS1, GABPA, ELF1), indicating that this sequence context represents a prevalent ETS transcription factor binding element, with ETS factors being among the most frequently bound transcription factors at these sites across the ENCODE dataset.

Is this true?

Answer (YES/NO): YES